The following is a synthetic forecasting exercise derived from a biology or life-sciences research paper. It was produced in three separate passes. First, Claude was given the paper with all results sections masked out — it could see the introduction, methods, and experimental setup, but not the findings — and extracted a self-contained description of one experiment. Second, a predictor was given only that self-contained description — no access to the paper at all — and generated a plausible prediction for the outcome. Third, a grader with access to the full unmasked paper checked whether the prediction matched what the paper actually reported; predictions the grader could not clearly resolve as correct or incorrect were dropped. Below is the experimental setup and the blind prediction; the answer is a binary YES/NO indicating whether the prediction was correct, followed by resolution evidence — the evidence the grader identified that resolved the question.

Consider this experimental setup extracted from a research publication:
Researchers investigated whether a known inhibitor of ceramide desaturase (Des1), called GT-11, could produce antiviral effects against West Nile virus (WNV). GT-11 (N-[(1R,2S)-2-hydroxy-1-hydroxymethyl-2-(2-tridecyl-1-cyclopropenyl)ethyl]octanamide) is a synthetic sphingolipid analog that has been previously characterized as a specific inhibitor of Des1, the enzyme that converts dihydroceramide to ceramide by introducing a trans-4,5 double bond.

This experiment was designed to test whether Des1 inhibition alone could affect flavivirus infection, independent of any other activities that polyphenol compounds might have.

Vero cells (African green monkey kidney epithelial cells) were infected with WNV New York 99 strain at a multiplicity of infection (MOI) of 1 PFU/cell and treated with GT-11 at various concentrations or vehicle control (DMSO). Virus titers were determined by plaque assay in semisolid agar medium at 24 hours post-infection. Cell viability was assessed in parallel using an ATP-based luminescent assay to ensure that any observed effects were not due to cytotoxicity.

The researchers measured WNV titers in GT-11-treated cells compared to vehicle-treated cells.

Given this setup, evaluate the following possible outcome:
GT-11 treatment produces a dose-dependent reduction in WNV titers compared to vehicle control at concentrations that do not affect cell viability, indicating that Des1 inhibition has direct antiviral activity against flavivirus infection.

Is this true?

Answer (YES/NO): YES